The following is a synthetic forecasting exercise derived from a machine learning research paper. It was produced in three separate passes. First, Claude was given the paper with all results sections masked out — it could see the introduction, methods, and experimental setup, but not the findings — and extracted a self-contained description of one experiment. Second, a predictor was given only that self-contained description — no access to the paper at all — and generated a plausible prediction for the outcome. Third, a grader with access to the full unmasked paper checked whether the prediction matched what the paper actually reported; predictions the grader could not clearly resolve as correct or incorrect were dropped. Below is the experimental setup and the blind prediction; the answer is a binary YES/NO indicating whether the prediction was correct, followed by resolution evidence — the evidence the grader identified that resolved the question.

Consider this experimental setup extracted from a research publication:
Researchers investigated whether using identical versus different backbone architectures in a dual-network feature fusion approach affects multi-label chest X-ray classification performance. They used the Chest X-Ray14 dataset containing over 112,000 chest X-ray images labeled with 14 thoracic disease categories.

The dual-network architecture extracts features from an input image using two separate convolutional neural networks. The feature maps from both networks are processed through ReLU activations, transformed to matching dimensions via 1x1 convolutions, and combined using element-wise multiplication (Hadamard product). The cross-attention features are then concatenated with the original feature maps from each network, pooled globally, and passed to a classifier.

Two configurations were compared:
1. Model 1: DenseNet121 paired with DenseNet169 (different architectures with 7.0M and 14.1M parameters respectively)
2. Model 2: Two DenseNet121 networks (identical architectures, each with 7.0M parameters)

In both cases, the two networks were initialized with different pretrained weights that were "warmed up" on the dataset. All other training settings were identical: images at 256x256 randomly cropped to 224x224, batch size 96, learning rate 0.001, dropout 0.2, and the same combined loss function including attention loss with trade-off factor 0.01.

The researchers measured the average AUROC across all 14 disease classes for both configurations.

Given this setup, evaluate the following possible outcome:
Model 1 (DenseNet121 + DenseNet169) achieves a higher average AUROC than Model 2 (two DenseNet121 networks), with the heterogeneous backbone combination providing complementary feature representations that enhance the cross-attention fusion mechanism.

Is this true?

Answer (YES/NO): NO